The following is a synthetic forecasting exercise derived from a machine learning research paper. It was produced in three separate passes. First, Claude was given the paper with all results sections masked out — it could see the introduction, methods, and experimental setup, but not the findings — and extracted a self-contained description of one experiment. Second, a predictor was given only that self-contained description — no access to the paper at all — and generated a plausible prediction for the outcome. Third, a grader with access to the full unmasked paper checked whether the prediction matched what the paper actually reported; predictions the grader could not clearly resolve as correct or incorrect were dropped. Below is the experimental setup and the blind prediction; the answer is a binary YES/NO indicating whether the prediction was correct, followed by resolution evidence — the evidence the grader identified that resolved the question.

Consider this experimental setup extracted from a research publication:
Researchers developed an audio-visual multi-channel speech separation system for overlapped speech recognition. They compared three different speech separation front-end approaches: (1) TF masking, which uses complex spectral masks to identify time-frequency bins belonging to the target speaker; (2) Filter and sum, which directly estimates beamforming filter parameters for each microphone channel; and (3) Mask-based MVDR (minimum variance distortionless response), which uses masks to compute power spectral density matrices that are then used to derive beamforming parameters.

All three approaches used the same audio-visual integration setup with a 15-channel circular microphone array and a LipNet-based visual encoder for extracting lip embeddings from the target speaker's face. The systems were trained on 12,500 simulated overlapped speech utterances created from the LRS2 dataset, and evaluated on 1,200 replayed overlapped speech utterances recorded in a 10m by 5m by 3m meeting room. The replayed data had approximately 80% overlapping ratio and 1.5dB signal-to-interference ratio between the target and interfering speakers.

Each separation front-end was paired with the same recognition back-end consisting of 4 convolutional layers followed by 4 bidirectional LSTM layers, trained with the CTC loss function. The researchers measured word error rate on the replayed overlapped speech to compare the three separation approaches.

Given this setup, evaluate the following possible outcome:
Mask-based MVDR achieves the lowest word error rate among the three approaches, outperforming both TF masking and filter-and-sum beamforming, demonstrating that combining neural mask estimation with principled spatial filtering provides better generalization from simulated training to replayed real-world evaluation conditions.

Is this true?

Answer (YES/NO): YES